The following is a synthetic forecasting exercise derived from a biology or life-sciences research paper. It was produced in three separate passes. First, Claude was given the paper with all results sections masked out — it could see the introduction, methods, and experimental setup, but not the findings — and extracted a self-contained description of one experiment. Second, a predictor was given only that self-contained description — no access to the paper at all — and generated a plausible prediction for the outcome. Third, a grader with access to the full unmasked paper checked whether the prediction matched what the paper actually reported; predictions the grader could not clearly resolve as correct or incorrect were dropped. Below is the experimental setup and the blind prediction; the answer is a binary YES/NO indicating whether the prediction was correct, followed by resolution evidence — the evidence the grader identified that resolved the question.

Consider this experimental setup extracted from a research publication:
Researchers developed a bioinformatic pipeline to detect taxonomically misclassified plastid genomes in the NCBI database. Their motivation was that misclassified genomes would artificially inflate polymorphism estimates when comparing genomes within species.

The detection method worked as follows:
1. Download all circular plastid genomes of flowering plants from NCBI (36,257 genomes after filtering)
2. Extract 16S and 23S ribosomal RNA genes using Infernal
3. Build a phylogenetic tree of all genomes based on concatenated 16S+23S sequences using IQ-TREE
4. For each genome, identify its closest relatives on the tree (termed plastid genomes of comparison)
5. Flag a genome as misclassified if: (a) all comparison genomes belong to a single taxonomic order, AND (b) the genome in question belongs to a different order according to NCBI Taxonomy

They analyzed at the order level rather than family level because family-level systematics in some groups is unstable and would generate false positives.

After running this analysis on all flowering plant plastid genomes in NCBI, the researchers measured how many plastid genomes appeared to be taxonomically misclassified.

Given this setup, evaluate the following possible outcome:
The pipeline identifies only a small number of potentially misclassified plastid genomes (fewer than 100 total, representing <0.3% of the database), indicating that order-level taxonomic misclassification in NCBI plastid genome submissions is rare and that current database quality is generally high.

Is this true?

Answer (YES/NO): YES